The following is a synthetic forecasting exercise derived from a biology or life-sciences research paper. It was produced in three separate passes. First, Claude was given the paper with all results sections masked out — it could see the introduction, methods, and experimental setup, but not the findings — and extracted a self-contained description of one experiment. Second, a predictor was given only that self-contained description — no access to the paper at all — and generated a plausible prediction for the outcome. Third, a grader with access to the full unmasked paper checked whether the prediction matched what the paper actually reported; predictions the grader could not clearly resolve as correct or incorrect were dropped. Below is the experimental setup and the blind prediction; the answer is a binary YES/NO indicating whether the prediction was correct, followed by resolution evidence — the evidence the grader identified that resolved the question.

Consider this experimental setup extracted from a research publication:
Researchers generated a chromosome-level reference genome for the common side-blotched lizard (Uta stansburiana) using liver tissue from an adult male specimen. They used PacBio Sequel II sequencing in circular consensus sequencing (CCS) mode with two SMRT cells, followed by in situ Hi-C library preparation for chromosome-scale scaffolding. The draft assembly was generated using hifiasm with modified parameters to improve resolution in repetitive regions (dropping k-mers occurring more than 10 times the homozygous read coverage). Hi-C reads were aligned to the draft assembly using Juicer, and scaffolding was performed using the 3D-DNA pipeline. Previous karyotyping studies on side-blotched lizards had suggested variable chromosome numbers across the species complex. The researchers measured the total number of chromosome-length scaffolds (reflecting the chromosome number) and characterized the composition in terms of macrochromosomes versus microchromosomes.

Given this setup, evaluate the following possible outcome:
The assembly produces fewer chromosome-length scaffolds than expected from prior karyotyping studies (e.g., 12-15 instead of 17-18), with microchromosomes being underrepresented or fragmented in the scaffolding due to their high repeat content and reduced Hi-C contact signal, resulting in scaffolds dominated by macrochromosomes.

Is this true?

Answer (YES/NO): NO